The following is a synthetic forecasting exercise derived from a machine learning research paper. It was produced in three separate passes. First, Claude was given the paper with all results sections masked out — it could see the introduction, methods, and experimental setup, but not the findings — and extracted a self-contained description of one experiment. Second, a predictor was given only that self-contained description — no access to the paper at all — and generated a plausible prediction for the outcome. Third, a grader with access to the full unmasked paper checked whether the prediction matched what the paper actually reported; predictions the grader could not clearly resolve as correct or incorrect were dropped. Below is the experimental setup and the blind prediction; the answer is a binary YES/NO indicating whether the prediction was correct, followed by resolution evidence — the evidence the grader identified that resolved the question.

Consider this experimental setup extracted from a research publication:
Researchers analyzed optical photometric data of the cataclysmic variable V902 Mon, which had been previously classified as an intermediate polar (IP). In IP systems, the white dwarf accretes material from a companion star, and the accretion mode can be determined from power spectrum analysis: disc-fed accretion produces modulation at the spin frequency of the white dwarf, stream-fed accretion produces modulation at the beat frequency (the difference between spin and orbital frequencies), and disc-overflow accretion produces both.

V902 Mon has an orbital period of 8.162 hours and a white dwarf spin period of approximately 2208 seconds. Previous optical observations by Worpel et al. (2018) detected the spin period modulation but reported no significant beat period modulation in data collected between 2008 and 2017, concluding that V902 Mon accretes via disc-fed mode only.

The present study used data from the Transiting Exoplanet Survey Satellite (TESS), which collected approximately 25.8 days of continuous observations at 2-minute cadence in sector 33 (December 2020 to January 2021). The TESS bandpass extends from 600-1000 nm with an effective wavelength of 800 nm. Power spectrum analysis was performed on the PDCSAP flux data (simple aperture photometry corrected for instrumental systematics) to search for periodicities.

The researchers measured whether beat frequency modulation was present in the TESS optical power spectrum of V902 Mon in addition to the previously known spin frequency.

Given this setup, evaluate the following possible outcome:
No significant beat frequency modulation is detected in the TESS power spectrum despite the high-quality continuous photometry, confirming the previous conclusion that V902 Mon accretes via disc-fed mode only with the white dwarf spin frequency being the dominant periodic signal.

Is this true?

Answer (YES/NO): NO